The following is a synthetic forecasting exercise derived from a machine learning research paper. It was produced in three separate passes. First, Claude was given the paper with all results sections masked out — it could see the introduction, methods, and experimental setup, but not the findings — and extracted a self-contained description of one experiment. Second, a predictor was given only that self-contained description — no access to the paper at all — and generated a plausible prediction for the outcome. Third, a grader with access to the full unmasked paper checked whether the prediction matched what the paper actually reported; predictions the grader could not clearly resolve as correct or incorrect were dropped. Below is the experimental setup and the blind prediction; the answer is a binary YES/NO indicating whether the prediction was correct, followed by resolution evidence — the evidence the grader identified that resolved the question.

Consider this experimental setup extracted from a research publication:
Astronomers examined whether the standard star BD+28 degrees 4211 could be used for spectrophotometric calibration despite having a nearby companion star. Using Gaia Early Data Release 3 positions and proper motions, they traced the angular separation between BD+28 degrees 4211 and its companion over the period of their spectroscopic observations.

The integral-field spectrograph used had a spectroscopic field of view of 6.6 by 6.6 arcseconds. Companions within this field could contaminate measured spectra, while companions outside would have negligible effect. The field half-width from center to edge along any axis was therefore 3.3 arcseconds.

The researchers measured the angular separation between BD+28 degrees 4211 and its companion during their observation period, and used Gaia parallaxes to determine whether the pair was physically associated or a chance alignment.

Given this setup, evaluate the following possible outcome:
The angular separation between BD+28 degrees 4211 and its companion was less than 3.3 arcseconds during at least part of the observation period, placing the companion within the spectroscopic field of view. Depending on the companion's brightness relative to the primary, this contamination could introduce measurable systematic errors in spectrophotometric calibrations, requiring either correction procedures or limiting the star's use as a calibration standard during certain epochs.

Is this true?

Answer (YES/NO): NO